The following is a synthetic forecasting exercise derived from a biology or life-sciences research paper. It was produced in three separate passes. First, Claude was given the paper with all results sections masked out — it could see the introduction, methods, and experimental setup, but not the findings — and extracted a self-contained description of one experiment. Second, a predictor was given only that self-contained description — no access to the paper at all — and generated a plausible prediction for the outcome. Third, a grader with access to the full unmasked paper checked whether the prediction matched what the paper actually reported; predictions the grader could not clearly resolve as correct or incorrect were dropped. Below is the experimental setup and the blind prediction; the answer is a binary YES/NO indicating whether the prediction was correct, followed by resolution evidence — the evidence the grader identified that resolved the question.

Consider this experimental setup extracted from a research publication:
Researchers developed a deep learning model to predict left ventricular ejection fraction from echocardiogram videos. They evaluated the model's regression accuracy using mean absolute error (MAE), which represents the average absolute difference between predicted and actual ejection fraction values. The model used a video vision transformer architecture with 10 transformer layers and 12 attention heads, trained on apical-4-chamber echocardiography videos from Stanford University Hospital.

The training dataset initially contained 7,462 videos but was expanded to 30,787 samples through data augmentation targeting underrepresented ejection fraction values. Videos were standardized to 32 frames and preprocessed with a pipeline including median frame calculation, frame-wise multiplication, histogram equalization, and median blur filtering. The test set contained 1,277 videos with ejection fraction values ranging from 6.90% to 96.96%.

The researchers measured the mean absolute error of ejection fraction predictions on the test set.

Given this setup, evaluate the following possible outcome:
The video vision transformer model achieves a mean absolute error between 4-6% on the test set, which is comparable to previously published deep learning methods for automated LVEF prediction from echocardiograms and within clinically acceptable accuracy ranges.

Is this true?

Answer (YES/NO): NO